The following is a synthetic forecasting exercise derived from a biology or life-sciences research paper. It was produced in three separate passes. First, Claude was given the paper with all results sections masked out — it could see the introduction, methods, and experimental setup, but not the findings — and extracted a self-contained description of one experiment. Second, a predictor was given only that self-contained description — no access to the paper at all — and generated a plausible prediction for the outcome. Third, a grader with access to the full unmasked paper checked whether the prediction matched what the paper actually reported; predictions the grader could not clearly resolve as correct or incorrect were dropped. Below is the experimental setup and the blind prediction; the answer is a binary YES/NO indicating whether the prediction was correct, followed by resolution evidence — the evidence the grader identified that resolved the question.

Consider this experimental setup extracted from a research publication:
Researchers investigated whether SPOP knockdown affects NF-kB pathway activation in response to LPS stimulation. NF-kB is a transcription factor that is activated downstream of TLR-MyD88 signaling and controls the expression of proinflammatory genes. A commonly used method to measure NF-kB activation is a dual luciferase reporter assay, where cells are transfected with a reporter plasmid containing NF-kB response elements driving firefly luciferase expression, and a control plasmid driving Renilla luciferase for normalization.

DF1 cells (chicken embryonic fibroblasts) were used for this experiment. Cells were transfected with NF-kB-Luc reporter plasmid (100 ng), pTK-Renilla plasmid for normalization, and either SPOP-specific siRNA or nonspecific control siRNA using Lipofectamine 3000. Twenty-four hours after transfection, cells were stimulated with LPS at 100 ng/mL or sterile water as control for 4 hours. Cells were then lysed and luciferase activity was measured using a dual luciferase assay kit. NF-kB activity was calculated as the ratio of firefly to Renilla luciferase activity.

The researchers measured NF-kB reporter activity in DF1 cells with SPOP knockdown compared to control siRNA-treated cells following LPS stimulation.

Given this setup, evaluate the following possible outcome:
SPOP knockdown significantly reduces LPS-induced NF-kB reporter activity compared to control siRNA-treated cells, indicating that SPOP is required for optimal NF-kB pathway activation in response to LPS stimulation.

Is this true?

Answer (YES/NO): NO